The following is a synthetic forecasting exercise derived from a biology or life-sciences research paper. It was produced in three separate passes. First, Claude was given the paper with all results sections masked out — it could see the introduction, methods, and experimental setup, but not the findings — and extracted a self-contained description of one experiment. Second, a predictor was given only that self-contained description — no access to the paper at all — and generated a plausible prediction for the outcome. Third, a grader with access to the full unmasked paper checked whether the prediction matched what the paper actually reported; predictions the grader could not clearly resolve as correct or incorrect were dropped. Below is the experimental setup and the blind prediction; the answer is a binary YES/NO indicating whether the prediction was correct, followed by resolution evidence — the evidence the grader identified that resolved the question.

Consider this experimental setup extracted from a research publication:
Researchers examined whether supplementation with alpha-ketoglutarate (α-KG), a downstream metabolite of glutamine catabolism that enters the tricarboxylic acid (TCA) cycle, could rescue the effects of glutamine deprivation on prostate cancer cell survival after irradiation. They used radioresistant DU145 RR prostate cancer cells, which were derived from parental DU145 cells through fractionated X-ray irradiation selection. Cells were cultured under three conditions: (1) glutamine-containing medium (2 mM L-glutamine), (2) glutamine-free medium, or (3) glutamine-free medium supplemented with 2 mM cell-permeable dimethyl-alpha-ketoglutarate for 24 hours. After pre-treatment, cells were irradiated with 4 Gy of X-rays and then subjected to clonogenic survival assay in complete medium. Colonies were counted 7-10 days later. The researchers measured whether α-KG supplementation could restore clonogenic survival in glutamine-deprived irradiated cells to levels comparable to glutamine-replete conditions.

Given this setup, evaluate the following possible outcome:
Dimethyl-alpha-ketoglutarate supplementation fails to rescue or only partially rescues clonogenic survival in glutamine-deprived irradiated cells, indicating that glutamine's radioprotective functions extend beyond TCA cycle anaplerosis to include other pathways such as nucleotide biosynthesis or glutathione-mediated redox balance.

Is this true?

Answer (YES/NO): YES